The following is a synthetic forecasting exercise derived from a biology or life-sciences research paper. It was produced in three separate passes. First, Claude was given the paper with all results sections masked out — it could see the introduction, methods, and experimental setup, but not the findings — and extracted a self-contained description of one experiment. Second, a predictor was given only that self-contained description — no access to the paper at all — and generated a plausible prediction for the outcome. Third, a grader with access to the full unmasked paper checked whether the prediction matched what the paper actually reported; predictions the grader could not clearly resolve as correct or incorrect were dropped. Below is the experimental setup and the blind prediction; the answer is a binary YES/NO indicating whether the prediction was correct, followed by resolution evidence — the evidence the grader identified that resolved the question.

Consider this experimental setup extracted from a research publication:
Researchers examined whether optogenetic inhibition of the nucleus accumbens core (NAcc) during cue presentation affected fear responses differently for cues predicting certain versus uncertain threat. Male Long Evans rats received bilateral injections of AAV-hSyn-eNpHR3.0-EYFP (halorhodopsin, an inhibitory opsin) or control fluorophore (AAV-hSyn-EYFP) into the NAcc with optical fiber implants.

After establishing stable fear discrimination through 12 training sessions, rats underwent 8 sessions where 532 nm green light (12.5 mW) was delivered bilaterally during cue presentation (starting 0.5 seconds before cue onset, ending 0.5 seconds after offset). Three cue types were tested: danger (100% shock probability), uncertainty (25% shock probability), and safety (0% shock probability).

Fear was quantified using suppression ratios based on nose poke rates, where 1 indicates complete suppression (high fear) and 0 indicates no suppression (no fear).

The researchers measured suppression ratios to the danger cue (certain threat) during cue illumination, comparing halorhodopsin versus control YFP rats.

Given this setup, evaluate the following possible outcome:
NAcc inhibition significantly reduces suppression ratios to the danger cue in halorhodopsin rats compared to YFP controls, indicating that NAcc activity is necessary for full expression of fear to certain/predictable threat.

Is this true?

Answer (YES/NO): NO